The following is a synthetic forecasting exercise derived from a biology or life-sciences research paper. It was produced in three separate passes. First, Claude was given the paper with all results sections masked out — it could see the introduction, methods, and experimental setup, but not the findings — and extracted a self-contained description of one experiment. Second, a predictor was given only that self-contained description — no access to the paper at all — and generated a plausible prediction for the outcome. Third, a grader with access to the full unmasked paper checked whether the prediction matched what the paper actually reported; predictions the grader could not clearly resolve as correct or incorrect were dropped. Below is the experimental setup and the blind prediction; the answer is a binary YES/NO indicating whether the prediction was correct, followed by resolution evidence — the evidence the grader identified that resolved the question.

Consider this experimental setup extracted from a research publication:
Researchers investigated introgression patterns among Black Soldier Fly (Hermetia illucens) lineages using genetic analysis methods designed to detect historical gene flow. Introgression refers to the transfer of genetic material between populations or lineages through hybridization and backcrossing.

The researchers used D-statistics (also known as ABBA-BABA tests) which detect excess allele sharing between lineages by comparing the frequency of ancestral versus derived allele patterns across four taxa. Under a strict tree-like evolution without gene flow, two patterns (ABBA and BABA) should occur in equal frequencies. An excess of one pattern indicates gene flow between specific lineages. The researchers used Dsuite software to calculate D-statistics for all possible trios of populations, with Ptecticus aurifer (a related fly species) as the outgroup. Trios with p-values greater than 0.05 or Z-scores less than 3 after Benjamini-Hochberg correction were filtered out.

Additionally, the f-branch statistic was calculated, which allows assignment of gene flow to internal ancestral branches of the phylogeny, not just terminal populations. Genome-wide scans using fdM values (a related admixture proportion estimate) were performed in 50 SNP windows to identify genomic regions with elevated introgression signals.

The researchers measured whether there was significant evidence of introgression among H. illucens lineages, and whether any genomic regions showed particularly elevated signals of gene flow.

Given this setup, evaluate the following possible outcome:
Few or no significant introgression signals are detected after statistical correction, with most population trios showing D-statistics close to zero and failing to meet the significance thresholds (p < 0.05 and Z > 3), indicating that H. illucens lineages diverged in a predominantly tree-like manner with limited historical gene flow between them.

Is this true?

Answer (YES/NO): NO